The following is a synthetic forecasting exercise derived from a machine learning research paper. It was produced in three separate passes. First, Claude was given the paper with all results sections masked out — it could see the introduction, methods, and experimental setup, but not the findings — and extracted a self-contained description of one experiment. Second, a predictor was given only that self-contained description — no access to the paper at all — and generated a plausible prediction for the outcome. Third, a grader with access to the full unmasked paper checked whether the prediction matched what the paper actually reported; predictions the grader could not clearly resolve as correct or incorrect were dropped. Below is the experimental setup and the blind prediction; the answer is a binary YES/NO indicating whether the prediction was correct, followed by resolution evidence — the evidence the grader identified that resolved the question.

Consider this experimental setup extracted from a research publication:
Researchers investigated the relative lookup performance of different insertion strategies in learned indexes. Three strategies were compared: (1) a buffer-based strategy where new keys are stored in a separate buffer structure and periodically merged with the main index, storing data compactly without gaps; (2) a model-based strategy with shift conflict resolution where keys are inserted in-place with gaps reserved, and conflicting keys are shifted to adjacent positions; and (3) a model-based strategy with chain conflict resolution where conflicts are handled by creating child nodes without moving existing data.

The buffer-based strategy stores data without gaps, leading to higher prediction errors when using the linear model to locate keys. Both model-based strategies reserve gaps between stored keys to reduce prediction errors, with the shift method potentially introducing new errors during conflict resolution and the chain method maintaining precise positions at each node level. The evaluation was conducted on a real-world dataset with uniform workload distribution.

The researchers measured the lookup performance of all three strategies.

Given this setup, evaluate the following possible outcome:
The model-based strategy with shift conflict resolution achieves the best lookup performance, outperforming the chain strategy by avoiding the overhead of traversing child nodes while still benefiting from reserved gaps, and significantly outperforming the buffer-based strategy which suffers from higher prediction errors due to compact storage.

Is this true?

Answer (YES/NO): NO